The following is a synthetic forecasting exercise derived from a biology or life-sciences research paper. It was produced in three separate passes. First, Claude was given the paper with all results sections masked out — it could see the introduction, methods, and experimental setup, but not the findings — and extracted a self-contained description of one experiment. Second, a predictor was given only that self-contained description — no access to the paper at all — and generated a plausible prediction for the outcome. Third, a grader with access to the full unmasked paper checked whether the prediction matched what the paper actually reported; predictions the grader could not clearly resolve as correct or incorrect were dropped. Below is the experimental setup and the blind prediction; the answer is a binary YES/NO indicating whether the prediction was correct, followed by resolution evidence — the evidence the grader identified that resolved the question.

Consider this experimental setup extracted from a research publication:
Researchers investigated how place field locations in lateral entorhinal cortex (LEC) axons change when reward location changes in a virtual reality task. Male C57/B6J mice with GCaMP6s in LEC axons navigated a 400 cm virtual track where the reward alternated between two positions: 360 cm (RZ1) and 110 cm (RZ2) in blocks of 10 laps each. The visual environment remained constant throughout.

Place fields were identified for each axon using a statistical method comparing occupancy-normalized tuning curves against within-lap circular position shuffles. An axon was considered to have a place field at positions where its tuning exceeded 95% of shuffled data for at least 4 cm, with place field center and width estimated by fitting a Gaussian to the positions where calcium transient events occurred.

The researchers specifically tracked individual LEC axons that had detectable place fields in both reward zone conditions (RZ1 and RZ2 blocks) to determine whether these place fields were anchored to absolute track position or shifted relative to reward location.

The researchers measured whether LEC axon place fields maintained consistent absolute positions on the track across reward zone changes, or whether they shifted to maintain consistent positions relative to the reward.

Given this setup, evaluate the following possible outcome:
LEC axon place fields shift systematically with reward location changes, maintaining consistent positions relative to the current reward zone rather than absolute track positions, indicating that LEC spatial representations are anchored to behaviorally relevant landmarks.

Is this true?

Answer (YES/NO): NO